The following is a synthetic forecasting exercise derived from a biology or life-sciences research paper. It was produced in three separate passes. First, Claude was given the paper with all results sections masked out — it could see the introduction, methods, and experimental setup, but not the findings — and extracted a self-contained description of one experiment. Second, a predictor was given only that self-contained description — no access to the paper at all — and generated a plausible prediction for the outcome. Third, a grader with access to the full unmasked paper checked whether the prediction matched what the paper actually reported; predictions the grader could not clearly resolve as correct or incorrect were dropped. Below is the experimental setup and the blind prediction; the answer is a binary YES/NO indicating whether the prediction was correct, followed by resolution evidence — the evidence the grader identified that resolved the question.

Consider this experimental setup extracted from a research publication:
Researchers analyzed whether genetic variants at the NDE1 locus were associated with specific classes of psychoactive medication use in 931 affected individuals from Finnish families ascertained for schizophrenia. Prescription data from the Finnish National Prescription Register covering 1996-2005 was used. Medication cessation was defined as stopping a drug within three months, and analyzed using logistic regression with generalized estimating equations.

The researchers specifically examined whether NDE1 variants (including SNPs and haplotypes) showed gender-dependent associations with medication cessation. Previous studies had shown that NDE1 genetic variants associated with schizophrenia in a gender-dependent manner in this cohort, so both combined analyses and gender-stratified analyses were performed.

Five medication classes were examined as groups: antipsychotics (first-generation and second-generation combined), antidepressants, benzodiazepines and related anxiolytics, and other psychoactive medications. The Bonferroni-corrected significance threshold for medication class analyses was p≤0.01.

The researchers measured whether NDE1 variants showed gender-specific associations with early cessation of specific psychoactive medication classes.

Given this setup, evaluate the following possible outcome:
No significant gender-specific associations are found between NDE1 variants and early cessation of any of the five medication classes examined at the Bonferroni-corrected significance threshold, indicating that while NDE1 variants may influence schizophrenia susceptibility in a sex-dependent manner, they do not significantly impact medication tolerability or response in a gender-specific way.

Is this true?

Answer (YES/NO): NO